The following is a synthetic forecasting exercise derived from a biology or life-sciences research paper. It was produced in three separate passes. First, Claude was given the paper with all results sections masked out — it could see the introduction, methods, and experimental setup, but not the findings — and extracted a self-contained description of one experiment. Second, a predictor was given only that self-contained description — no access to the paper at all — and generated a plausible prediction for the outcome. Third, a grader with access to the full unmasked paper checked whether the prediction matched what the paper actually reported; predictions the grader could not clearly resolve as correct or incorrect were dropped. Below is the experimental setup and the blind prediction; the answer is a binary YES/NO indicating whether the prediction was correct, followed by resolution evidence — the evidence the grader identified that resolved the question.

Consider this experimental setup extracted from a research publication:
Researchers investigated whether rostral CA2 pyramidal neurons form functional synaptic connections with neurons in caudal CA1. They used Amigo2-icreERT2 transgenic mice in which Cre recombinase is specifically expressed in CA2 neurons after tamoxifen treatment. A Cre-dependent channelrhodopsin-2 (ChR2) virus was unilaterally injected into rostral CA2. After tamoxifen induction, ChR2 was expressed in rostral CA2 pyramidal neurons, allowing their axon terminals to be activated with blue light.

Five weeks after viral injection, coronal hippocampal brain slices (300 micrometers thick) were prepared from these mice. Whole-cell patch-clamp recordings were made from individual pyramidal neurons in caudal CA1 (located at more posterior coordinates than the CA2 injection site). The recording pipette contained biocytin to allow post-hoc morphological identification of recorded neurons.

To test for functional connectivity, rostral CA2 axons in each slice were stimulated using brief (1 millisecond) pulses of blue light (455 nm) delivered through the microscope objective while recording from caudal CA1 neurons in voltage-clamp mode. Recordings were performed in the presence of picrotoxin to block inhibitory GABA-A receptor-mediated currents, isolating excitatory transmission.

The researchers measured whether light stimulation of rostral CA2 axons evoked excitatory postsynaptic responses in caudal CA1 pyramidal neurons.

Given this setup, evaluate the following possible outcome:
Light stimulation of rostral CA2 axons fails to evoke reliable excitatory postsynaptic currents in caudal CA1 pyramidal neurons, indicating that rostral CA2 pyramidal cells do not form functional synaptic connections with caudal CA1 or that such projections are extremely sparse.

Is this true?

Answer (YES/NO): NO